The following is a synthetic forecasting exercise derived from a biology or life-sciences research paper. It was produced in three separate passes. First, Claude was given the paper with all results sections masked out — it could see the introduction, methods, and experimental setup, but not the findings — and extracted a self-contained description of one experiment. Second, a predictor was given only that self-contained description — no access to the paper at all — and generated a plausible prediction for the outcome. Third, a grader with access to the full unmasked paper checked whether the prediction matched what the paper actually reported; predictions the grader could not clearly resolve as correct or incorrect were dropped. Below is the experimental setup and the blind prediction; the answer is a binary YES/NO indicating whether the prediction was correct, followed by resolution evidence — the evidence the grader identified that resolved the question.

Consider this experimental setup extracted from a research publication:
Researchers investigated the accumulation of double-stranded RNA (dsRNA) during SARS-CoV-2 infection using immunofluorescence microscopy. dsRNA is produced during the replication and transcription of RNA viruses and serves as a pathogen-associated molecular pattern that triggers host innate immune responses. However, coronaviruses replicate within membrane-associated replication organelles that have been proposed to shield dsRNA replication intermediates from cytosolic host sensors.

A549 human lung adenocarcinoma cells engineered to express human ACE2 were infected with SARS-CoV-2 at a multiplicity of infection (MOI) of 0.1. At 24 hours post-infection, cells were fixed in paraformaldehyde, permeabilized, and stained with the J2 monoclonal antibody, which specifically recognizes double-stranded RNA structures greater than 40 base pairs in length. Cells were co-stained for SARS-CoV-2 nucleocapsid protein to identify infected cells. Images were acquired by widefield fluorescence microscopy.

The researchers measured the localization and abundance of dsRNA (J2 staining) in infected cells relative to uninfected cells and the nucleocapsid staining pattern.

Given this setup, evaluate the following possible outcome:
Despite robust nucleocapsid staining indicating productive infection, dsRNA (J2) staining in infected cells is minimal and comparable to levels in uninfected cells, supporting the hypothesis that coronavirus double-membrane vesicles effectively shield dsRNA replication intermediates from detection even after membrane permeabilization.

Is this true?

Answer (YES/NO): NO